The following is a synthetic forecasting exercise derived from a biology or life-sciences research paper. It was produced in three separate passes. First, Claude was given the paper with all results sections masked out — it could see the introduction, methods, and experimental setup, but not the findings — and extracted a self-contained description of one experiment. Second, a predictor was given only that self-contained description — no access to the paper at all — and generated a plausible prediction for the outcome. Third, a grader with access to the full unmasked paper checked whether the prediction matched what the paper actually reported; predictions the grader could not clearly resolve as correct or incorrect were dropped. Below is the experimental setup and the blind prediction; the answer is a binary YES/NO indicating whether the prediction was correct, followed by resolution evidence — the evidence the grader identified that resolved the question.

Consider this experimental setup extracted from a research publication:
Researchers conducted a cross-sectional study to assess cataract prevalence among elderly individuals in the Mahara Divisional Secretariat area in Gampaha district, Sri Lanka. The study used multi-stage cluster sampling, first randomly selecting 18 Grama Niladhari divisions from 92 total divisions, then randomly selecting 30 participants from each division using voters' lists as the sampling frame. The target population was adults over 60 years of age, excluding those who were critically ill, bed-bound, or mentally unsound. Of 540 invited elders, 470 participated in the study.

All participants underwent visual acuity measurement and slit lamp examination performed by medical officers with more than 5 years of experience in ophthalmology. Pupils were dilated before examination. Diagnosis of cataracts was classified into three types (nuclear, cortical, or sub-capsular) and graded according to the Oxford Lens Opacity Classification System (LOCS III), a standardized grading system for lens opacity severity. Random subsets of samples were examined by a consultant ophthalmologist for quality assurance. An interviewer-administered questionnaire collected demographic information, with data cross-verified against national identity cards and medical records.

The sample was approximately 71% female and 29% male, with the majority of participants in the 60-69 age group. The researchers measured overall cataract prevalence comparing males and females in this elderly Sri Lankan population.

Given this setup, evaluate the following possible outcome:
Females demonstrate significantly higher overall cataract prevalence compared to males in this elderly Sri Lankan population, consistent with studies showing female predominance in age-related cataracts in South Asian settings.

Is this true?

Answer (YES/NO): NO